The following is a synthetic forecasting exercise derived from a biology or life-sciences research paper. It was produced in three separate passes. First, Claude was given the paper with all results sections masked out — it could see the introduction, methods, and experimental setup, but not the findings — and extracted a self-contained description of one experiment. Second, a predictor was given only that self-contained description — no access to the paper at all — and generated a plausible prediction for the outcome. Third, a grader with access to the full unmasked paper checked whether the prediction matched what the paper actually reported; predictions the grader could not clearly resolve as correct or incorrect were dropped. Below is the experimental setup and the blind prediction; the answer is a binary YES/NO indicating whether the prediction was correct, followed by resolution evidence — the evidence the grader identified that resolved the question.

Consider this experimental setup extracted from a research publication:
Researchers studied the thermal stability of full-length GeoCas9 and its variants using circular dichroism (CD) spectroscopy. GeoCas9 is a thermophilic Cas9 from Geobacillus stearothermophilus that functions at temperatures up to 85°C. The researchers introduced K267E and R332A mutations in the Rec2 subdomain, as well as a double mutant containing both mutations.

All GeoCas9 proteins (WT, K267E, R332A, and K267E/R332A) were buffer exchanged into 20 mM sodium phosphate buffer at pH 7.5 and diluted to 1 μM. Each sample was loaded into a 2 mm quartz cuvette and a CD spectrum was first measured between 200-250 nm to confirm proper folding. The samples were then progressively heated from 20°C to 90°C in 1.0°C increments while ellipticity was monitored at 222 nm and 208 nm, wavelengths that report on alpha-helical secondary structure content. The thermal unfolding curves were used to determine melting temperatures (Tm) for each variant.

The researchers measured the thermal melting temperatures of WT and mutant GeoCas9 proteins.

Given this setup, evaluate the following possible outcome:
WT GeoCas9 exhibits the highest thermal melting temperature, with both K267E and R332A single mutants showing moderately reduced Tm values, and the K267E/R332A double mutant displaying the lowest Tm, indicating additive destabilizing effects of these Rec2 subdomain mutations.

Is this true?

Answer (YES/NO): NO